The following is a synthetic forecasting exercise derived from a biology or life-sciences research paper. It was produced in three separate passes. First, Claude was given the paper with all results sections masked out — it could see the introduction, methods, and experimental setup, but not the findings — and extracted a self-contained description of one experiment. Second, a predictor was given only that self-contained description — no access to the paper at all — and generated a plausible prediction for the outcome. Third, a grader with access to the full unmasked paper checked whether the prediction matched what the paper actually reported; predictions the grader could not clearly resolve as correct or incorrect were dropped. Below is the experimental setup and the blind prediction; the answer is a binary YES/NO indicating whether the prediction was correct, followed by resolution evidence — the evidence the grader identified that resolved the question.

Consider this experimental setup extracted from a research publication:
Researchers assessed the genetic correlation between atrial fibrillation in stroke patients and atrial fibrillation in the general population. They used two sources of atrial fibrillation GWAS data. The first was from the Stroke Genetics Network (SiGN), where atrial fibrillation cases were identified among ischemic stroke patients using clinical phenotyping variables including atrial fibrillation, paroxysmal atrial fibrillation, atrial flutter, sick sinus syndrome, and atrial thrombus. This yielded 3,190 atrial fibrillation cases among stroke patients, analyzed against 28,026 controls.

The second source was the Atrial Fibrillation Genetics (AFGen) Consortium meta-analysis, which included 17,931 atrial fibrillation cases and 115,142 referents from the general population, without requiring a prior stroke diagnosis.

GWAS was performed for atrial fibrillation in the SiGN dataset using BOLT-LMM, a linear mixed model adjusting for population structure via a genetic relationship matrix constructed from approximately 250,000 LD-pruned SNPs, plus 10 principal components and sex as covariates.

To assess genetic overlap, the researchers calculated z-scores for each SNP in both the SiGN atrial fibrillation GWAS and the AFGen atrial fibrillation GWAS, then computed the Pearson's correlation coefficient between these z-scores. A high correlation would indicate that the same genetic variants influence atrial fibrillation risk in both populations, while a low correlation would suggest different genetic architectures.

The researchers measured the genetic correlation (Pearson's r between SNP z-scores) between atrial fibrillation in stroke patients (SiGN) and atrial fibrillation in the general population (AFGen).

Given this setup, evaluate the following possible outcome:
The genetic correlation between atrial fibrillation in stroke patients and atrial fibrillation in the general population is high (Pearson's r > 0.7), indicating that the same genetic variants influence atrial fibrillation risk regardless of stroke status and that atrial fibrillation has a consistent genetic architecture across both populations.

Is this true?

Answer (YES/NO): NO